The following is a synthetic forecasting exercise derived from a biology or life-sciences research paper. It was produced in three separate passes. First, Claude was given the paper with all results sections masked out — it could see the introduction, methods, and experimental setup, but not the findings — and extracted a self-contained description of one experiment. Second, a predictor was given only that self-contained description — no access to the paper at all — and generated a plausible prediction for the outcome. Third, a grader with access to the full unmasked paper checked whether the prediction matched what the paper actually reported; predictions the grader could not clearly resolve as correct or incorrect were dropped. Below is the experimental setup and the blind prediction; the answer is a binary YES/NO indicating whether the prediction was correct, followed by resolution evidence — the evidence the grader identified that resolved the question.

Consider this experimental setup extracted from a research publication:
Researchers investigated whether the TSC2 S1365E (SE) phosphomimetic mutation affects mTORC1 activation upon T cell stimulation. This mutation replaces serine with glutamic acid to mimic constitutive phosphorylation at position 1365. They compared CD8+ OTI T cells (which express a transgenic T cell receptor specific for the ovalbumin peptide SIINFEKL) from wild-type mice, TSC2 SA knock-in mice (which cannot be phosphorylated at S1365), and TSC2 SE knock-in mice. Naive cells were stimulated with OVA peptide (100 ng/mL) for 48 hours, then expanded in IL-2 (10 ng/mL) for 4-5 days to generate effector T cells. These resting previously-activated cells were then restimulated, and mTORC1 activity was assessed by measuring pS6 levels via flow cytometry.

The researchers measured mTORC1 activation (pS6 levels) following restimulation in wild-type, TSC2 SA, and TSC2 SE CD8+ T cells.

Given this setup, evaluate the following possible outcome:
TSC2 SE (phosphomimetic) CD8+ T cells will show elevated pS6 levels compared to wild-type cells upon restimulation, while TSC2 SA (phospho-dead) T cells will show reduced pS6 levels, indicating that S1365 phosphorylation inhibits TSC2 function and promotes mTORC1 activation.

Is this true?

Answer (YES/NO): NO